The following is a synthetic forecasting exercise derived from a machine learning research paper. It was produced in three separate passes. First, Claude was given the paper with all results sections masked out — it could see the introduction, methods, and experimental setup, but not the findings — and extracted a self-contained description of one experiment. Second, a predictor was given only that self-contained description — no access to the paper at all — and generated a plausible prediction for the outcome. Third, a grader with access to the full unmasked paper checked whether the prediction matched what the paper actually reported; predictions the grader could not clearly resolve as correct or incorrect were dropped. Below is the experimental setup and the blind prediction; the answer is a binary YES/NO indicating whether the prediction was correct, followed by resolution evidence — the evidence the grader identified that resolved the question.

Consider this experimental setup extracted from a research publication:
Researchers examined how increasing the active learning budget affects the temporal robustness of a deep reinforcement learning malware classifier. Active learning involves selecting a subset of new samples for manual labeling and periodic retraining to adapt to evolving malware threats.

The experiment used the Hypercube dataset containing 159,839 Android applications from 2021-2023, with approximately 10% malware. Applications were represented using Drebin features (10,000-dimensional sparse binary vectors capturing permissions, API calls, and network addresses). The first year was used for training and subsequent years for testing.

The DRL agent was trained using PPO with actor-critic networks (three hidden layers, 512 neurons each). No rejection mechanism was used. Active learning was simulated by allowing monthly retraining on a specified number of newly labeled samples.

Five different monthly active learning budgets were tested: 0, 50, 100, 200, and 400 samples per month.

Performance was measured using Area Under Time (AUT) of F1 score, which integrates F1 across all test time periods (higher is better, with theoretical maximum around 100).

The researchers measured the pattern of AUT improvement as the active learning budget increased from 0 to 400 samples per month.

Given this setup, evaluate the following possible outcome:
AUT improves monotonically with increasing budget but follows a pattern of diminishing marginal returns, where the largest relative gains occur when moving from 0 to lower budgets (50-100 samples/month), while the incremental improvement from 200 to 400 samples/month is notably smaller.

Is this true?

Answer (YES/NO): YES